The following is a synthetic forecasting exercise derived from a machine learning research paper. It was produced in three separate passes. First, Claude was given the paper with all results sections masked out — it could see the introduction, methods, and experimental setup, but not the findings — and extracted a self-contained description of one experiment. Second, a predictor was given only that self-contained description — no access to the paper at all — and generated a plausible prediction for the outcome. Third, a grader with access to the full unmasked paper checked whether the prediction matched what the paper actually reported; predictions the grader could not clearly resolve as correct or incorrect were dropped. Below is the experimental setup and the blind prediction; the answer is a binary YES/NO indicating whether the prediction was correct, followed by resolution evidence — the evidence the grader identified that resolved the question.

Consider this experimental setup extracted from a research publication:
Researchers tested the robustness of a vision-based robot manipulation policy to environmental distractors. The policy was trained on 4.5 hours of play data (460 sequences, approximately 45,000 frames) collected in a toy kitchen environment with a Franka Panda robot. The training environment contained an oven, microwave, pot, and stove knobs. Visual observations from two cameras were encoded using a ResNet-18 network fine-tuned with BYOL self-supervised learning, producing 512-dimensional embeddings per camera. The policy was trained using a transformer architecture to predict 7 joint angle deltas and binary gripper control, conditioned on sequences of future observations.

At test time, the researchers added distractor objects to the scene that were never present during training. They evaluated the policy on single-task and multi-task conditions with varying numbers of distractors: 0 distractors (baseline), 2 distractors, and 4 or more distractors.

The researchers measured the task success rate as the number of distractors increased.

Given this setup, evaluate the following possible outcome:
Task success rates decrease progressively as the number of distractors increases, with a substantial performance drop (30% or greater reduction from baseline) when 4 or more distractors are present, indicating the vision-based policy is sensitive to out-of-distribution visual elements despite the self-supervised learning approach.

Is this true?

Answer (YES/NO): YES